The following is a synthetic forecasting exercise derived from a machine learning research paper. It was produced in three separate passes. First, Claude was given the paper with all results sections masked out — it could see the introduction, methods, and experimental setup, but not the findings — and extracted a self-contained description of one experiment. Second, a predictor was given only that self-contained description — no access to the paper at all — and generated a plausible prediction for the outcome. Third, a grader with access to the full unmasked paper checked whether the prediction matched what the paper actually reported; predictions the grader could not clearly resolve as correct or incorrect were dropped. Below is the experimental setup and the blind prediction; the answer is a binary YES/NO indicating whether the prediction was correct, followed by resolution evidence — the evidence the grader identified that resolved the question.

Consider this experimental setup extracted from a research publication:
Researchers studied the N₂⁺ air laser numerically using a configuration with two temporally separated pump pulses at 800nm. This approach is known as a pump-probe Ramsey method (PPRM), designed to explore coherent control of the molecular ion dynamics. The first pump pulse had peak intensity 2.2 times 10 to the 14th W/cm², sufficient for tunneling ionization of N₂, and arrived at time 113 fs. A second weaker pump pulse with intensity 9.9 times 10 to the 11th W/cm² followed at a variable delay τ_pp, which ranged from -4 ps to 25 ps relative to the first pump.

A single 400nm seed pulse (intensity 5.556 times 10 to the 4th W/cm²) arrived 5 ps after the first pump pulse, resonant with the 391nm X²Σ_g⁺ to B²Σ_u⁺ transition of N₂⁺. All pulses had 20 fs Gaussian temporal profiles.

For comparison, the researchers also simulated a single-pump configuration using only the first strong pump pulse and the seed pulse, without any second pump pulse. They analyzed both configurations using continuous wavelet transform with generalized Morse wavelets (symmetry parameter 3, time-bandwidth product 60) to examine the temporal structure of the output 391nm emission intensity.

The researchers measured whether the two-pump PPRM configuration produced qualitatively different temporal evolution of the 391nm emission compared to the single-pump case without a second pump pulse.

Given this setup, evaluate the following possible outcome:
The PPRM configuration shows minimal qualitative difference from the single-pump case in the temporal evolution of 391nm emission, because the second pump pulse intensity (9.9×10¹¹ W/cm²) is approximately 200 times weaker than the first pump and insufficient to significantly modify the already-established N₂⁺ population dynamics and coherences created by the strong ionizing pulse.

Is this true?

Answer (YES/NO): NO